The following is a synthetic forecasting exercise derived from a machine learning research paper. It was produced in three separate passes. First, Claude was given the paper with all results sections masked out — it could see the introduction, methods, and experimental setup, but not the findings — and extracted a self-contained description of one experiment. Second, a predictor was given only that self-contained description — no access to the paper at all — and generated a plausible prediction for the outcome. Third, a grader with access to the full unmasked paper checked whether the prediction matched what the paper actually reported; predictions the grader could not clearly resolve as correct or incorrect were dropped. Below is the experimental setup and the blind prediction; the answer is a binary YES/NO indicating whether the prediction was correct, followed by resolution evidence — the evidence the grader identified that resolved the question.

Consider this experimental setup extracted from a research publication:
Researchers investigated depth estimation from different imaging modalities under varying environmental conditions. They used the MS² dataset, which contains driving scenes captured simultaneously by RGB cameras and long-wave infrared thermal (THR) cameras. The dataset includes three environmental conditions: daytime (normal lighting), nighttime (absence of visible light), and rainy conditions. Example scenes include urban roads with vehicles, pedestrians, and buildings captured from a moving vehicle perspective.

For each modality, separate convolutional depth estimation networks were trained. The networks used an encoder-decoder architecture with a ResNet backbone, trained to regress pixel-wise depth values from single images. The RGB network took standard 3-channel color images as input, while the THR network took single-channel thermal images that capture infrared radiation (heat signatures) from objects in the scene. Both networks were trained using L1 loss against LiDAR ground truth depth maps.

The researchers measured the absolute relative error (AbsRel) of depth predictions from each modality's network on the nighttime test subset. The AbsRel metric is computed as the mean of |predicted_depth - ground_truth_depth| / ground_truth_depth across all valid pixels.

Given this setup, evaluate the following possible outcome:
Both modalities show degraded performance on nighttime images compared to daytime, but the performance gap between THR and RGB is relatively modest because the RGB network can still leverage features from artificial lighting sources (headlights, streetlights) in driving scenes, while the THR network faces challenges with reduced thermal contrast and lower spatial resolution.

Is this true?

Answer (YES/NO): NO